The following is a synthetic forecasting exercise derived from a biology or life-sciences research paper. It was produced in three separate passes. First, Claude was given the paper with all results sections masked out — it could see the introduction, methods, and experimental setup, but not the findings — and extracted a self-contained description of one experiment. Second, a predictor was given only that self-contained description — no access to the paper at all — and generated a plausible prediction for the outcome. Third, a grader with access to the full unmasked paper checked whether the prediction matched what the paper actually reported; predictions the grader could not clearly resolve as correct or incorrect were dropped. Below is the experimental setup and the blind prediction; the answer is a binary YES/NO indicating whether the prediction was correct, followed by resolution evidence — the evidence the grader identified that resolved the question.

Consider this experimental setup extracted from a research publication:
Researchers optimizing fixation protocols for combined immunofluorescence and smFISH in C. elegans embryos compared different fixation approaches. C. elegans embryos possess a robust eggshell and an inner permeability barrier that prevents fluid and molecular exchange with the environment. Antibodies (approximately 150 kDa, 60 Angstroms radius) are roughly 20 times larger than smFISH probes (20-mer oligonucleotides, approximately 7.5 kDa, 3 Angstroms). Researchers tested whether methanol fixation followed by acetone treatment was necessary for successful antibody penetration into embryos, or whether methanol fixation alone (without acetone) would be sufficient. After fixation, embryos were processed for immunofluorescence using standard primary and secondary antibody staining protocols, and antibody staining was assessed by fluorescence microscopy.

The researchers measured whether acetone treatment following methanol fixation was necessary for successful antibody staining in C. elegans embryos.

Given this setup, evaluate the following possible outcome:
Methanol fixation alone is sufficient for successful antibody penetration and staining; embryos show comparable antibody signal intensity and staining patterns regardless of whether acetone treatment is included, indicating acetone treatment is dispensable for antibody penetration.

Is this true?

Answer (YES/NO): NO